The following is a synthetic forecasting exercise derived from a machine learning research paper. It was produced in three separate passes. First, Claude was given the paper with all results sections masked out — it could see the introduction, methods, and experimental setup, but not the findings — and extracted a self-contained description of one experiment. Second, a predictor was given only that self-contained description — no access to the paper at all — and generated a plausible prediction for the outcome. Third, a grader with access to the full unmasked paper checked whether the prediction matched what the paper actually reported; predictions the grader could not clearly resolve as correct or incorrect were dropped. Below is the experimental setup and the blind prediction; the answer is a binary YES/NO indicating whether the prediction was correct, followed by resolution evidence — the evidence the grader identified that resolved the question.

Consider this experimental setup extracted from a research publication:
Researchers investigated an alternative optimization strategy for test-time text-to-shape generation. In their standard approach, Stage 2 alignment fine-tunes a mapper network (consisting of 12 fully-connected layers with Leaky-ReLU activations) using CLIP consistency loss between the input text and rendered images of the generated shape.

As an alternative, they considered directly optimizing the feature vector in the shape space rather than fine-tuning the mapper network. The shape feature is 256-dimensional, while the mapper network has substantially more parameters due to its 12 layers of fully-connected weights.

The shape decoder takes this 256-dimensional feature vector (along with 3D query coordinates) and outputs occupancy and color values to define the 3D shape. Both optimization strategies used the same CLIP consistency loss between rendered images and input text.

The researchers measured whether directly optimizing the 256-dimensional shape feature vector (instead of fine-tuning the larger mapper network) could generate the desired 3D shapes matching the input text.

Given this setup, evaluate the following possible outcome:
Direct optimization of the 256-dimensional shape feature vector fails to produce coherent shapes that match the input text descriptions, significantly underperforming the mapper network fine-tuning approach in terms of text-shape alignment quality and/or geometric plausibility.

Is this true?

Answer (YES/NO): YES